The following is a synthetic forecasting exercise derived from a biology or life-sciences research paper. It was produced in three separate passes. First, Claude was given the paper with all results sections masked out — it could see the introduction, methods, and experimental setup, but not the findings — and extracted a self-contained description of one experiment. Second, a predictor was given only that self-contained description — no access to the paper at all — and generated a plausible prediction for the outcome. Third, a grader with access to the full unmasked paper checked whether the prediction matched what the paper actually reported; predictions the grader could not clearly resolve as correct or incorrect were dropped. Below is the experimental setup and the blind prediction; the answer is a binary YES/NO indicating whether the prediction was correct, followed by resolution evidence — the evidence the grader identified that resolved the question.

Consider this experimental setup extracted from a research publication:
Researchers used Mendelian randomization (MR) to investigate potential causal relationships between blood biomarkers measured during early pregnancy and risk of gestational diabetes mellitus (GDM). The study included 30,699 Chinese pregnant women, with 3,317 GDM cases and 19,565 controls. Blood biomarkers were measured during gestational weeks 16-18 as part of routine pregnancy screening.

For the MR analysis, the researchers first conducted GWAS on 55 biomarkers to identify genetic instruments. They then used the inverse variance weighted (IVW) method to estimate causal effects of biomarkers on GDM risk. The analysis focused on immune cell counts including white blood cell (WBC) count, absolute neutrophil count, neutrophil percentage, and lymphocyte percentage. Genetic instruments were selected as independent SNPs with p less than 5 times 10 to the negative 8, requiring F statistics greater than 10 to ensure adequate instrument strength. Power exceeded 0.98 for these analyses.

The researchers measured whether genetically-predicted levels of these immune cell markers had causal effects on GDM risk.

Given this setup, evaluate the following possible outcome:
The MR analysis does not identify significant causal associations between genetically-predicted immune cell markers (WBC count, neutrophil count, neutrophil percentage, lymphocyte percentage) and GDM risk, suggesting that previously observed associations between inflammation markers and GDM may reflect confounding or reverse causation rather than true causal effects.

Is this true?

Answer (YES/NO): NO